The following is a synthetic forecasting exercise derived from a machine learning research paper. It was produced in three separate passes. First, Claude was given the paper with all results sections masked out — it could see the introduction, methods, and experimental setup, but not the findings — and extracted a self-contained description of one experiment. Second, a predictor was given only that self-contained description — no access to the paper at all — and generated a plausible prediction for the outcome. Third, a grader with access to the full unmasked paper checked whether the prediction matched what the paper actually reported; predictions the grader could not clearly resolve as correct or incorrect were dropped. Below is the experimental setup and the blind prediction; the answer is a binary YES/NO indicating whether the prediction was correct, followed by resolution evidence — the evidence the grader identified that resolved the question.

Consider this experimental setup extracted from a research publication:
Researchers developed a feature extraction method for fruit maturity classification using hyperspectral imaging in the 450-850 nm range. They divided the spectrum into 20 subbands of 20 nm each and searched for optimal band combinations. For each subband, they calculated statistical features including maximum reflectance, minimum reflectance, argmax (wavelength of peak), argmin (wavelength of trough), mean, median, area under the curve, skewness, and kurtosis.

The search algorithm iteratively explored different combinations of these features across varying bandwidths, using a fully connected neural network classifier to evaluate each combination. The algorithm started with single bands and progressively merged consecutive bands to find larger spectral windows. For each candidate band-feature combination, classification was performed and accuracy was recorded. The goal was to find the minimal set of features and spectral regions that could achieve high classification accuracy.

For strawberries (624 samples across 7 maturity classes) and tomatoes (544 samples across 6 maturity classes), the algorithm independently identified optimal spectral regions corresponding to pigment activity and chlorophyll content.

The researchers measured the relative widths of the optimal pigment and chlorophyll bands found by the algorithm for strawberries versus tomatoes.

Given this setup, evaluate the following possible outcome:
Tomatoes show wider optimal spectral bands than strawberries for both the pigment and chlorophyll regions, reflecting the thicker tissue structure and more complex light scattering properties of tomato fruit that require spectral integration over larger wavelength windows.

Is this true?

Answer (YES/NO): NO